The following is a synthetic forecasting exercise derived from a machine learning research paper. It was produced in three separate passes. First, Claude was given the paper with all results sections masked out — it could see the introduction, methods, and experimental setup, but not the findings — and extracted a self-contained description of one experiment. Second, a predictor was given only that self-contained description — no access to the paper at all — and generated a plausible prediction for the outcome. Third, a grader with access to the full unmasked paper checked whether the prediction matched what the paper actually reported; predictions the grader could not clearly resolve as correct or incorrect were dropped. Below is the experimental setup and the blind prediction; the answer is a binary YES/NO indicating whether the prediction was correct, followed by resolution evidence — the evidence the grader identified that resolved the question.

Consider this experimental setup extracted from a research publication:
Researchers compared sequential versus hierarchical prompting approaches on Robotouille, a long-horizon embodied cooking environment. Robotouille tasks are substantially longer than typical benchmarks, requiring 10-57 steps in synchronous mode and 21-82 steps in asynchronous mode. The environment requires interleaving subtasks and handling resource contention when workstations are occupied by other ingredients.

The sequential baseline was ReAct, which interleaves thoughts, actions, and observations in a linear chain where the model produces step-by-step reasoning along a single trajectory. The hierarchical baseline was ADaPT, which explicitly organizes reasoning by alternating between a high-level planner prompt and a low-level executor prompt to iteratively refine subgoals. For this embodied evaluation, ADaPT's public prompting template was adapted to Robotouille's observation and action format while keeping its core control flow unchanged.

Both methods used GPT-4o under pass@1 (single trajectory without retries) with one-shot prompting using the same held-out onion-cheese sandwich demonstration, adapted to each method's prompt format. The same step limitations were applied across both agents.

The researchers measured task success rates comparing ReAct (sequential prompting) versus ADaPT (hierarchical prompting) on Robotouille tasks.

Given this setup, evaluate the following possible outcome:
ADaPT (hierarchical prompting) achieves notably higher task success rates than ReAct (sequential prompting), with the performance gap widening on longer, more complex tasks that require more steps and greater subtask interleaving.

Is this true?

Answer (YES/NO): NO